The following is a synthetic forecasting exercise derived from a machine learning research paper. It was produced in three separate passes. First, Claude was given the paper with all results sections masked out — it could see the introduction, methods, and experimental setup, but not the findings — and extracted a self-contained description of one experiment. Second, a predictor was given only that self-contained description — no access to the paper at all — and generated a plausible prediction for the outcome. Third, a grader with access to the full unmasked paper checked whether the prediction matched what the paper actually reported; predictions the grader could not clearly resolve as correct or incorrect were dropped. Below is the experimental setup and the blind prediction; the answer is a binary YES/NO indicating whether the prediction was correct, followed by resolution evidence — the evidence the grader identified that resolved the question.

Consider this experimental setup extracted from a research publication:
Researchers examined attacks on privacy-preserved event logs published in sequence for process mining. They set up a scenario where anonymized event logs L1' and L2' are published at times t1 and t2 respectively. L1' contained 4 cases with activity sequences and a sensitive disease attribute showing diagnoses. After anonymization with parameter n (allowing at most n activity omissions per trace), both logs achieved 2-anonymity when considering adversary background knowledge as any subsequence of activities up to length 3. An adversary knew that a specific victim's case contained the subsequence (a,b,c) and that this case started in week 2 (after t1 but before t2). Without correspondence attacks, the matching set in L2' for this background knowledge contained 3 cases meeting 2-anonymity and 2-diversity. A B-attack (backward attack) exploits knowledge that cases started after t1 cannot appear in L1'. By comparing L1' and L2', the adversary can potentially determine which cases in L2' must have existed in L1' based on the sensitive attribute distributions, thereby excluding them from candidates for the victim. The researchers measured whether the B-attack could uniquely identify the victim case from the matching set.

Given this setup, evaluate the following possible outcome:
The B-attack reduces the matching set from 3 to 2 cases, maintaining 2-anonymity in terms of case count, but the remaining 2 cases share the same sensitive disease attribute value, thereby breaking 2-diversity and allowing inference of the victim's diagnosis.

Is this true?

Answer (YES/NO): NO